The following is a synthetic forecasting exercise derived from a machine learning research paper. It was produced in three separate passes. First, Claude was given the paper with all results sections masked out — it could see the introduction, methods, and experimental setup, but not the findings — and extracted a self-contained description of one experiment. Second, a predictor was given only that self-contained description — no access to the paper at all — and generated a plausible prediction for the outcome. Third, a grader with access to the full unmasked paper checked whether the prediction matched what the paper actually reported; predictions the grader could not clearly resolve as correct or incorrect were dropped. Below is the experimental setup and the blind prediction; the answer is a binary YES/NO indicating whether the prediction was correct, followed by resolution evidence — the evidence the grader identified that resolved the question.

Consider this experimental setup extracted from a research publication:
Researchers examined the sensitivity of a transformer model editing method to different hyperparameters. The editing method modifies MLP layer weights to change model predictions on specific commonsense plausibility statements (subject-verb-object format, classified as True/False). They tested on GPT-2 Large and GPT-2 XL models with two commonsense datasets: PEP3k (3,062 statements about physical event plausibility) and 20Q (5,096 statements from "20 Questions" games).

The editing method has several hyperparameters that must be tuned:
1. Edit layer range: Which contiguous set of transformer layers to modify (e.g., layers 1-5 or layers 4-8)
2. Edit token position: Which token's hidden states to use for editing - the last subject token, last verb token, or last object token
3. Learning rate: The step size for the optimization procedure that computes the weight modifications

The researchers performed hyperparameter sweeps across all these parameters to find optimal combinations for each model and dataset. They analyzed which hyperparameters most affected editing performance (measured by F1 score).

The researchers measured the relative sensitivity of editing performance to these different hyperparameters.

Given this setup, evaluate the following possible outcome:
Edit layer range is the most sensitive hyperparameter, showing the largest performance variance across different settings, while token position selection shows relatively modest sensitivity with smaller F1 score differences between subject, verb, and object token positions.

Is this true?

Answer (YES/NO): NO